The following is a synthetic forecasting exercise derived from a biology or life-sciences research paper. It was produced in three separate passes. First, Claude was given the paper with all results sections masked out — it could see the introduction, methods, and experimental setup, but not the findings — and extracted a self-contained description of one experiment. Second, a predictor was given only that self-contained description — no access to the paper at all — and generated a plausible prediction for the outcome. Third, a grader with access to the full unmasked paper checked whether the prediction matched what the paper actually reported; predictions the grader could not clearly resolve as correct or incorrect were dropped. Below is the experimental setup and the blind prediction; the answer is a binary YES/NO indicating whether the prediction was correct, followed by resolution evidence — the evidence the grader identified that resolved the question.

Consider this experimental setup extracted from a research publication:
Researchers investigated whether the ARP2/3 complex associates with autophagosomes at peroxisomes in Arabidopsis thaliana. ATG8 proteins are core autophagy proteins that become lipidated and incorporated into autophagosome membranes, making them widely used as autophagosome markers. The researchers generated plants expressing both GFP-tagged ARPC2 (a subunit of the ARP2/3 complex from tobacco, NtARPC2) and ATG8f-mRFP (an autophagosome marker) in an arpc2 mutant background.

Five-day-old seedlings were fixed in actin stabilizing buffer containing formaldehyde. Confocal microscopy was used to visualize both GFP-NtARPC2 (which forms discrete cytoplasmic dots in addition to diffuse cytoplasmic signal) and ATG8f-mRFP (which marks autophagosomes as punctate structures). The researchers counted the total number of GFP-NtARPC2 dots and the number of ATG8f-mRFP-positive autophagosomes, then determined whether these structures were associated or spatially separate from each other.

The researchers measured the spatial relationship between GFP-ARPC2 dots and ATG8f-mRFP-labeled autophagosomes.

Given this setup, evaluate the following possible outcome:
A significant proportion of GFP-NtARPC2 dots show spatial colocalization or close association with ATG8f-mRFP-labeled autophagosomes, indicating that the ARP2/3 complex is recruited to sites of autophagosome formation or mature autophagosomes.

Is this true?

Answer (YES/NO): NO